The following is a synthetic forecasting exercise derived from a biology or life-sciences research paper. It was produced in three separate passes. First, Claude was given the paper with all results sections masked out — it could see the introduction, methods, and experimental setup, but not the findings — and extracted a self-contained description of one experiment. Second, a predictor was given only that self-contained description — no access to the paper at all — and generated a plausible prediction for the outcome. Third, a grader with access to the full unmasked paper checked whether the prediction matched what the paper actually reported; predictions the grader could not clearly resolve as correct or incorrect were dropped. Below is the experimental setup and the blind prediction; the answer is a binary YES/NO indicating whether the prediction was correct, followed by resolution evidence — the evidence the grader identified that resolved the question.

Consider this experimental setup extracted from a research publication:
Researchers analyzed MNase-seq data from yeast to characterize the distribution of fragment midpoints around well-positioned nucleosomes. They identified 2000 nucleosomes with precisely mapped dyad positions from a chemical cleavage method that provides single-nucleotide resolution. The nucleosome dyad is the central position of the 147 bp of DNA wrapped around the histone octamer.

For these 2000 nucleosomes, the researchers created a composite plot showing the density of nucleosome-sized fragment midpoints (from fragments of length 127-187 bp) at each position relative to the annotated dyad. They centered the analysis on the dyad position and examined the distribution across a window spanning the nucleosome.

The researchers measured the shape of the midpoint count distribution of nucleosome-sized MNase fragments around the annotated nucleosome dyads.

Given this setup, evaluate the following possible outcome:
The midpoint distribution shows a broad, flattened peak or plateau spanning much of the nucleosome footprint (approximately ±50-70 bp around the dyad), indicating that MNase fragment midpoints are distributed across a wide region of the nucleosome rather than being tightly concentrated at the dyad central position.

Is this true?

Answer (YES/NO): NO